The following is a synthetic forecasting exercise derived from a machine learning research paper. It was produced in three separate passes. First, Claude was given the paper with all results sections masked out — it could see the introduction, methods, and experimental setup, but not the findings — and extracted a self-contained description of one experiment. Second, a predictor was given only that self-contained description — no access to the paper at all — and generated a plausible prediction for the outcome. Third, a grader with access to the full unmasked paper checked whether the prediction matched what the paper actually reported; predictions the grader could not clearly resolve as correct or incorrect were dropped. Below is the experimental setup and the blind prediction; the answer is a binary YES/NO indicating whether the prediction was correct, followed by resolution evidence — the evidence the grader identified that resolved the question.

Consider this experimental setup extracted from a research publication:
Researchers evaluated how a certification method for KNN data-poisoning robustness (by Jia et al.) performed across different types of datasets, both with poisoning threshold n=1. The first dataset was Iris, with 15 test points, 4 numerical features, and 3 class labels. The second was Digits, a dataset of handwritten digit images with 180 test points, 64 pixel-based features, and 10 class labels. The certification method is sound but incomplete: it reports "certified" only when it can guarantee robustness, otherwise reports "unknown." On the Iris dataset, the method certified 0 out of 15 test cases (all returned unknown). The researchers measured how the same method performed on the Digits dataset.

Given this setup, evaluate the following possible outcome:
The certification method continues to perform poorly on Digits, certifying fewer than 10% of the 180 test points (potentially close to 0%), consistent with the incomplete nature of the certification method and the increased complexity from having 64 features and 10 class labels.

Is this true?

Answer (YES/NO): NO